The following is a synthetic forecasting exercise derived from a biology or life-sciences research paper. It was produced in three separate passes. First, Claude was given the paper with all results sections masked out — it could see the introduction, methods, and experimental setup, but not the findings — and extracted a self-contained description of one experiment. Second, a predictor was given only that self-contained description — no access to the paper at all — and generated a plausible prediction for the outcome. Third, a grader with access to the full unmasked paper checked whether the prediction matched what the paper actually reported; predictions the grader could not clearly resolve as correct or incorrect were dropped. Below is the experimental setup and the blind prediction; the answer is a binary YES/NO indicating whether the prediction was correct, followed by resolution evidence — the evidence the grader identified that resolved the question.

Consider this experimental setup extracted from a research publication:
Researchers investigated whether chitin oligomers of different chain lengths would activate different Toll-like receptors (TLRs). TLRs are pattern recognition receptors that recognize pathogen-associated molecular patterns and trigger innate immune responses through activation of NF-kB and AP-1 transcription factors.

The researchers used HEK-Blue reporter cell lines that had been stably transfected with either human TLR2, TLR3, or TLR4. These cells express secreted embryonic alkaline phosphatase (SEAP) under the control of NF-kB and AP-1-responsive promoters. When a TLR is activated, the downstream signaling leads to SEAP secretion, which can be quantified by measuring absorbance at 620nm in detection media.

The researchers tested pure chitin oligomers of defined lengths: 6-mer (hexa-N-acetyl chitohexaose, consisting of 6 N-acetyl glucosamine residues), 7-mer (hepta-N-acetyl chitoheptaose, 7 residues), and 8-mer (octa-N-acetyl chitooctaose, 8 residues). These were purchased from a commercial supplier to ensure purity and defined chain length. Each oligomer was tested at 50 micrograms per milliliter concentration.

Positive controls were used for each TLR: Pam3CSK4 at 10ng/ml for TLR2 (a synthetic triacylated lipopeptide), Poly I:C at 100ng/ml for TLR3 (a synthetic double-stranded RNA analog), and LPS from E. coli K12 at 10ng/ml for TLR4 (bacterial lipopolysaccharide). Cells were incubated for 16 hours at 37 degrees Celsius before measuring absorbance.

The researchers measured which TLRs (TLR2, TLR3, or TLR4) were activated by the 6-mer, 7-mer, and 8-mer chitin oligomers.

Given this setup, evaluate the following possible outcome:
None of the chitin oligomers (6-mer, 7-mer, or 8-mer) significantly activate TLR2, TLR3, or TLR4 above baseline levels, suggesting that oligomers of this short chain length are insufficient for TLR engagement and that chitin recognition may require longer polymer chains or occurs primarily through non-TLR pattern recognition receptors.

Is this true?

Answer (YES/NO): NO